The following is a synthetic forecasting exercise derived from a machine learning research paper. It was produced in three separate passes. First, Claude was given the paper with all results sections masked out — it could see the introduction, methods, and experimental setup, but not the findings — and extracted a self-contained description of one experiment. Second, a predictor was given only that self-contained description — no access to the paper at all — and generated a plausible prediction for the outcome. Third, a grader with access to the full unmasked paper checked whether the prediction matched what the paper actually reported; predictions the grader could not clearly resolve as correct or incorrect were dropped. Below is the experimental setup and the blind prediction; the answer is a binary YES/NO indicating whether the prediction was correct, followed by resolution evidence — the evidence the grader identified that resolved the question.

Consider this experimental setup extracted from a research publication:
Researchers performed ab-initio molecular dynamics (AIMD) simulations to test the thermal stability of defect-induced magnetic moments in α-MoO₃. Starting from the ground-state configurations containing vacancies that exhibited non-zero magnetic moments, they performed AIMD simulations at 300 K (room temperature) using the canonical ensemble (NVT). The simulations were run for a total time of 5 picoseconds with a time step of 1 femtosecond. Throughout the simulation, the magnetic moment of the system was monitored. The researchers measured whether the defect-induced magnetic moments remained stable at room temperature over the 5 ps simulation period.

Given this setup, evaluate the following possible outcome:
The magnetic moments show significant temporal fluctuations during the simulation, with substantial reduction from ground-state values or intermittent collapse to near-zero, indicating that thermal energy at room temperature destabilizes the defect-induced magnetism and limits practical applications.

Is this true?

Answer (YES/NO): NO